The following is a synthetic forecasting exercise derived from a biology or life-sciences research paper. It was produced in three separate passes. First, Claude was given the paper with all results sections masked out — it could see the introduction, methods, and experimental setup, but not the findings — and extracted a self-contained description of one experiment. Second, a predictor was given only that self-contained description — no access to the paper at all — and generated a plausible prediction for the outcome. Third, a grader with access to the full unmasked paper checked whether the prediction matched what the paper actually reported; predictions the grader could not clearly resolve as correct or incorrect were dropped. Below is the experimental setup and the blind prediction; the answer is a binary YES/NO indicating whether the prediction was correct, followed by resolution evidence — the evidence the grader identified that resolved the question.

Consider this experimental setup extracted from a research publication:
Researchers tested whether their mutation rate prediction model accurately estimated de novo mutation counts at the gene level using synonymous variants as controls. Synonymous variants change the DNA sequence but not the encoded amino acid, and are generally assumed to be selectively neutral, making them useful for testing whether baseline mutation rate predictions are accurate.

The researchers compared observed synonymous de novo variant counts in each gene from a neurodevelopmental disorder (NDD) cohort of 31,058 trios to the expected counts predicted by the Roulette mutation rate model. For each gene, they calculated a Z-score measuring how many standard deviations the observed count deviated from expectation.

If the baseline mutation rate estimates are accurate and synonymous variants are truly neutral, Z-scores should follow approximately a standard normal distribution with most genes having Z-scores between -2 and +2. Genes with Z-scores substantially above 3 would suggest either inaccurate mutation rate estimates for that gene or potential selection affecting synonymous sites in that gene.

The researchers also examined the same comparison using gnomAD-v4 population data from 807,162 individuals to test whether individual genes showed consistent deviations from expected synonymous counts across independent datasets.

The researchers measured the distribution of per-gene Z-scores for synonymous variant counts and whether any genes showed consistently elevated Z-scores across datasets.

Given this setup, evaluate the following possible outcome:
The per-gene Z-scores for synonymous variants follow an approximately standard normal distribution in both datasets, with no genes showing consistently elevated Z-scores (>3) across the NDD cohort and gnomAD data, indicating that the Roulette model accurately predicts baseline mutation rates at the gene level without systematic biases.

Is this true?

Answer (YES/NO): NO